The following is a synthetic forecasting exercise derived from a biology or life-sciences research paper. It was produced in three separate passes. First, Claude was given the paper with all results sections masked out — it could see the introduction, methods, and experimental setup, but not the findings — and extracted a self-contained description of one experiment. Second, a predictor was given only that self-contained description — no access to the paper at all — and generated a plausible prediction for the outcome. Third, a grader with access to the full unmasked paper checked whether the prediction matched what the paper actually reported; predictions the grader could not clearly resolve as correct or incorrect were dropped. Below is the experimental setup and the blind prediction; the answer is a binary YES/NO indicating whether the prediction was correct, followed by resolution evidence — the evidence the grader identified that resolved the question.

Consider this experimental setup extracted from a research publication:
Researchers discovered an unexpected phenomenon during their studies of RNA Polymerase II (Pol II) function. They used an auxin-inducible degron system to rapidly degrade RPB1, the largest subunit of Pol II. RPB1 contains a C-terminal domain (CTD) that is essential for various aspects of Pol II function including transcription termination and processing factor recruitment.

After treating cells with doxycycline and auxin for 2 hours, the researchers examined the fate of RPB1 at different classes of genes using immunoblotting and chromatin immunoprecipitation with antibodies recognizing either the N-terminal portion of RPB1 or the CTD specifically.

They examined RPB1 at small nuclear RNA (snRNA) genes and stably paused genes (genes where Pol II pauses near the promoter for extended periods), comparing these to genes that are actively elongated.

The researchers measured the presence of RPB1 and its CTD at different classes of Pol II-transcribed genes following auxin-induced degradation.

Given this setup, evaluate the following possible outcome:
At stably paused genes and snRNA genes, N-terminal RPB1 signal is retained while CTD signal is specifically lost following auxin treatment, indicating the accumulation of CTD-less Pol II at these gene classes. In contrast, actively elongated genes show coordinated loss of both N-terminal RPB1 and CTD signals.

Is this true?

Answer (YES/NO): YES